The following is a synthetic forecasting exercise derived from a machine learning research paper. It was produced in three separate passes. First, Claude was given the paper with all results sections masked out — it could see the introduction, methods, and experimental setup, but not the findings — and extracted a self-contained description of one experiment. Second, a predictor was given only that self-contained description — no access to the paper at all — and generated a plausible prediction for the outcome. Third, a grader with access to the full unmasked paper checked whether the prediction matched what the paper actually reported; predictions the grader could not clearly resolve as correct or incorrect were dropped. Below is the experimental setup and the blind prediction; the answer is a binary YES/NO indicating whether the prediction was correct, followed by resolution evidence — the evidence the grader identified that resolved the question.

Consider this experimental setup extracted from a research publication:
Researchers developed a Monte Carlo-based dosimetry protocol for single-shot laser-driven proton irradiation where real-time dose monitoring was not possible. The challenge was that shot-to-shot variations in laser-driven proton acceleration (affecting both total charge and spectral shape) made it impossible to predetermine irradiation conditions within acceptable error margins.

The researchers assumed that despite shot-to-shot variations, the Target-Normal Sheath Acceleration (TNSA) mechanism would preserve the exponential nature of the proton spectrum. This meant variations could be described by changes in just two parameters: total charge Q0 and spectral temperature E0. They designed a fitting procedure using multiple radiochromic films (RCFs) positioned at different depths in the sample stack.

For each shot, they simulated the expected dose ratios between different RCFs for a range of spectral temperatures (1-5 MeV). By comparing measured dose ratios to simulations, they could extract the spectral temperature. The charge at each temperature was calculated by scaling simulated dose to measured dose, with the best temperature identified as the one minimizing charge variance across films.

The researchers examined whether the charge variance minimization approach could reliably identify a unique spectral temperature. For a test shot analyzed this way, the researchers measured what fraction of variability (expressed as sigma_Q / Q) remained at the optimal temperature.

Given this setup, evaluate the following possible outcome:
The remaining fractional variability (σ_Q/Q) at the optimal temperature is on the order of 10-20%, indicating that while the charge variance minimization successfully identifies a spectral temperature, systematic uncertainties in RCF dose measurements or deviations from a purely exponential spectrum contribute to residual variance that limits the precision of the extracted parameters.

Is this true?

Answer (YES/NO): NO